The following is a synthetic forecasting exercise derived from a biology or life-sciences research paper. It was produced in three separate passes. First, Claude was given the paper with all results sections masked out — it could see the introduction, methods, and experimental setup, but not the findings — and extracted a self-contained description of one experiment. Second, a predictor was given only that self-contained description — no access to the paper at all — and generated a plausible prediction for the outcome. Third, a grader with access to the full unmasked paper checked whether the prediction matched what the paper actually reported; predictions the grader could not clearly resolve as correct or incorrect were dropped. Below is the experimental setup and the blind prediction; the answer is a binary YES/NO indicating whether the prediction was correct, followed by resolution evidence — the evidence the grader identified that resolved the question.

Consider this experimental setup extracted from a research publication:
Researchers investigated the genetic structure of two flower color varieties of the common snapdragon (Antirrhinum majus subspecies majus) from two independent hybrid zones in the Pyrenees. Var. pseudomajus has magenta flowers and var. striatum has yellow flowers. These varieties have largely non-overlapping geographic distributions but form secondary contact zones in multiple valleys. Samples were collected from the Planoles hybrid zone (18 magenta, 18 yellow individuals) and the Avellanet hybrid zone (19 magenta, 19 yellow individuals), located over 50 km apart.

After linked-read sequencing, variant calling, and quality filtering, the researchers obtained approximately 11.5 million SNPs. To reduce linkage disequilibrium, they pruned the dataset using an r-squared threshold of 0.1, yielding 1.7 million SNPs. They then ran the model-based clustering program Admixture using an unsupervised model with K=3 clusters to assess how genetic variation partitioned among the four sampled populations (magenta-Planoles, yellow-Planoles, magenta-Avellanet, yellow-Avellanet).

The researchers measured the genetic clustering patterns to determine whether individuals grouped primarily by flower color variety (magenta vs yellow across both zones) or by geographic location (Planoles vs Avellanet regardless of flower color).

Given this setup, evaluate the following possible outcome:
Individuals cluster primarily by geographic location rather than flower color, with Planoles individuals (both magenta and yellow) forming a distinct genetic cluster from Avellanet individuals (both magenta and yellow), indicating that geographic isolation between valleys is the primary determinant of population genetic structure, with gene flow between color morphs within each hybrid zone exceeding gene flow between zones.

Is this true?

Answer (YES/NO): NO